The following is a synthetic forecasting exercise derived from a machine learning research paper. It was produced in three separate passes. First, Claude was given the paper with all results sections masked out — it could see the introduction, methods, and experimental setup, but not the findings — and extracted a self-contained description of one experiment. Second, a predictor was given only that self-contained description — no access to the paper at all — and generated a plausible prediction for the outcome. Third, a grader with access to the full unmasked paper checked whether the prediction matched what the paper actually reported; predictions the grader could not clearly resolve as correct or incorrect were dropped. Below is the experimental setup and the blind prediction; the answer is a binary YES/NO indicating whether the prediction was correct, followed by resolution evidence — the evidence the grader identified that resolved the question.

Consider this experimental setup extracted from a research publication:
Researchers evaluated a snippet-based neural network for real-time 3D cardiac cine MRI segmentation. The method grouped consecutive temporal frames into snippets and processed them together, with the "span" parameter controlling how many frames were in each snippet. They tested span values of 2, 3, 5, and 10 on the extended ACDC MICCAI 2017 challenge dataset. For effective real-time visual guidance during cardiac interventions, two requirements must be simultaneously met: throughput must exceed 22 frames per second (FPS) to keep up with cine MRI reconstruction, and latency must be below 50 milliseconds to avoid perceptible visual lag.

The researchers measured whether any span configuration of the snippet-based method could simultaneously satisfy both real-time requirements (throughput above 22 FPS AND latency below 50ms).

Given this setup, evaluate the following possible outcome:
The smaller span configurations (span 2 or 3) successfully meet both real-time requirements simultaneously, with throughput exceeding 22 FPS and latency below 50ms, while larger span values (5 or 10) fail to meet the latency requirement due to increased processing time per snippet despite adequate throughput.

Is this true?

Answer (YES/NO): NO